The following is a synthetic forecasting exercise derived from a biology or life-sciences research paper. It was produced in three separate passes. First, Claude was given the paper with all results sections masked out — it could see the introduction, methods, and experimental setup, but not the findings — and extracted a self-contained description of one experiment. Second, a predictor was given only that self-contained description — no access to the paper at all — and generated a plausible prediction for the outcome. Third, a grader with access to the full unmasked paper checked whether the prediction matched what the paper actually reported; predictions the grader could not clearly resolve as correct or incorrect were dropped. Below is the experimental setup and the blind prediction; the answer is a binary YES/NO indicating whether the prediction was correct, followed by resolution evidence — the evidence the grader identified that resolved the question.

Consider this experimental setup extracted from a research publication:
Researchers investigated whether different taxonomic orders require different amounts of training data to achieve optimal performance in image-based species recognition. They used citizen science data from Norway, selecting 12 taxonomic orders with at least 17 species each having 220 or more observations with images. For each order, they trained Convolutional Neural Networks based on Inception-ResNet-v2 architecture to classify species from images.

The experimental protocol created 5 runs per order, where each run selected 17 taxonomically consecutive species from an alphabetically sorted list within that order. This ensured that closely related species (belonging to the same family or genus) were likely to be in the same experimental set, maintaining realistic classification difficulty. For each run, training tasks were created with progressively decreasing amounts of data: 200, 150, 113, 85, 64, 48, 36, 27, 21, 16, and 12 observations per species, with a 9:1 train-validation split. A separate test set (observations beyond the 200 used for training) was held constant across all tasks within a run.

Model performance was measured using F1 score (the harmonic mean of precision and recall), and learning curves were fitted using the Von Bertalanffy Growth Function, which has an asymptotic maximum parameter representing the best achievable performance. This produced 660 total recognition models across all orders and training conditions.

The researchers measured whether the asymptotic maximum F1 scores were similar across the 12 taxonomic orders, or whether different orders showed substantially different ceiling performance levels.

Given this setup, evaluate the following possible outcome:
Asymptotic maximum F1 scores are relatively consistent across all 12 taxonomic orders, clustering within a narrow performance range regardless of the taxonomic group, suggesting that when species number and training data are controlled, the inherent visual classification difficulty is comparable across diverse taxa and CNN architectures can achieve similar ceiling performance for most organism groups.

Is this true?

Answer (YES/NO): NO